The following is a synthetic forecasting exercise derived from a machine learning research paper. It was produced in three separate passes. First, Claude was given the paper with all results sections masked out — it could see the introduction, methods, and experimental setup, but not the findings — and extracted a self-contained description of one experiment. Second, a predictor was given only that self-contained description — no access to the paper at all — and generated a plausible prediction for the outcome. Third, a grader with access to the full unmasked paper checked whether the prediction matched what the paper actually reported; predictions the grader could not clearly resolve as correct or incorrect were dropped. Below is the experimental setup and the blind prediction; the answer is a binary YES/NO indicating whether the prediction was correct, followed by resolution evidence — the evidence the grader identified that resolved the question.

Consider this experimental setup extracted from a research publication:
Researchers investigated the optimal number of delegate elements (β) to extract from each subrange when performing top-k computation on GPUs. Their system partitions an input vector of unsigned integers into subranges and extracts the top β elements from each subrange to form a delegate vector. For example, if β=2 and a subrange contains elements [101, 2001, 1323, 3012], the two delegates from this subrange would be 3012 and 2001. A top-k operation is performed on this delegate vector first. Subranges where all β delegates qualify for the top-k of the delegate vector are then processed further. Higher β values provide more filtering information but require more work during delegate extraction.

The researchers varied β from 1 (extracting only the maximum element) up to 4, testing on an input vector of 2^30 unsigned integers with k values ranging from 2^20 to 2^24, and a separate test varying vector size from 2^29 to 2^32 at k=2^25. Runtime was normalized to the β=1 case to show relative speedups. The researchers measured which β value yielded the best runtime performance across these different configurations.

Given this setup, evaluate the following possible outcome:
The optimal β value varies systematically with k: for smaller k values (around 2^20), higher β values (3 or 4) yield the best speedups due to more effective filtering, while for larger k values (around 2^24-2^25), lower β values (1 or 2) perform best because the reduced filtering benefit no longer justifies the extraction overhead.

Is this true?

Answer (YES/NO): NO